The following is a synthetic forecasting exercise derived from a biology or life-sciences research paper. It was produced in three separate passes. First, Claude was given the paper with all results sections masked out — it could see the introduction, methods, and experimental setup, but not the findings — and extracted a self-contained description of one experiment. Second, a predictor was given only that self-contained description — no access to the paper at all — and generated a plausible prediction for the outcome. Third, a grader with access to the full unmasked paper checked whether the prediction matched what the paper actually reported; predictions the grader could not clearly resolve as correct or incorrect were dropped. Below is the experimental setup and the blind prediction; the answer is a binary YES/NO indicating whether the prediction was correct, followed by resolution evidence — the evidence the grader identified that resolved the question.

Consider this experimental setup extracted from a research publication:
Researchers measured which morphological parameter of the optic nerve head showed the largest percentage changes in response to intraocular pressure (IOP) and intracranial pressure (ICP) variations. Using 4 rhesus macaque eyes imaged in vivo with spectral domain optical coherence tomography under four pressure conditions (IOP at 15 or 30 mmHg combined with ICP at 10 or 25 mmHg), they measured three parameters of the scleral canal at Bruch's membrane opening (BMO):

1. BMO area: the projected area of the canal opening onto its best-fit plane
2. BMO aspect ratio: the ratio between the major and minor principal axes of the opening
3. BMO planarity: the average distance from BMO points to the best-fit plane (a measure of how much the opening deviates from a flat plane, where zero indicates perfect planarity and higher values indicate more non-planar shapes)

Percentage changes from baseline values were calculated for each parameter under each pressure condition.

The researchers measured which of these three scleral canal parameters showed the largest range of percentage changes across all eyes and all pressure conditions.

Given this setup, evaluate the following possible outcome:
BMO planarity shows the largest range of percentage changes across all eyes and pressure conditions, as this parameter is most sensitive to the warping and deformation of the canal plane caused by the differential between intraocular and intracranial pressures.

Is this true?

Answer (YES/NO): YES